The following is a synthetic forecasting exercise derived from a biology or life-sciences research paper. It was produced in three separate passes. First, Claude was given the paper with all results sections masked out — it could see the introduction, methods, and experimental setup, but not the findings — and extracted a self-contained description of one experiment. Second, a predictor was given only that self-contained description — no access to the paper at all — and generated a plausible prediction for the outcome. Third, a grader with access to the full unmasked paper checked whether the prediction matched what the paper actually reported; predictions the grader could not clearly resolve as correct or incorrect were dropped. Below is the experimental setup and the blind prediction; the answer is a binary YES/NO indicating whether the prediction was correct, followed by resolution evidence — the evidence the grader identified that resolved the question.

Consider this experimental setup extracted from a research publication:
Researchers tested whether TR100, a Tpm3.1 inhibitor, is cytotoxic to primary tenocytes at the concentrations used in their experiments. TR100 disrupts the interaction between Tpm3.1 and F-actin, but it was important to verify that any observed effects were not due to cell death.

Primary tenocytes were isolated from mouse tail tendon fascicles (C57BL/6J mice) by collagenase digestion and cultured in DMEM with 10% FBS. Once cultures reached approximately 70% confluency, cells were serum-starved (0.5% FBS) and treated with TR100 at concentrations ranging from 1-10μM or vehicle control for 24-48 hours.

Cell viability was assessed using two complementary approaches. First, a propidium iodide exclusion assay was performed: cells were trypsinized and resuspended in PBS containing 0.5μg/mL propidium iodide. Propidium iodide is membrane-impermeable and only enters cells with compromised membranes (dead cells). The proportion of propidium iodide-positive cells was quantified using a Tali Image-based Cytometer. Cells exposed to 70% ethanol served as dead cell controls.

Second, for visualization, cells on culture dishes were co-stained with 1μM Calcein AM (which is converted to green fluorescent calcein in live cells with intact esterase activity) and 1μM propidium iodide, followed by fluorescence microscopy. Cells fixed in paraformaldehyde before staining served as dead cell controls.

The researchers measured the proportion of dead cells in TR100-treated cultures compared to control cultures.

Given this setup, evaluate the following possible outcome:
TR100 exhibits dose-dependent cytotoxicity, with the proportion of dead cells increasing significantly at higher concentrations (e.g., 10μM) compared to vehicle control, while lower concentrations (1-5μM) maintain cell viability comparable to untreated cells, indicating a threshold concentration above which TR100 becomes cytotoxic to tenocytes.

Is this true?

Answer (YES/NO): YES